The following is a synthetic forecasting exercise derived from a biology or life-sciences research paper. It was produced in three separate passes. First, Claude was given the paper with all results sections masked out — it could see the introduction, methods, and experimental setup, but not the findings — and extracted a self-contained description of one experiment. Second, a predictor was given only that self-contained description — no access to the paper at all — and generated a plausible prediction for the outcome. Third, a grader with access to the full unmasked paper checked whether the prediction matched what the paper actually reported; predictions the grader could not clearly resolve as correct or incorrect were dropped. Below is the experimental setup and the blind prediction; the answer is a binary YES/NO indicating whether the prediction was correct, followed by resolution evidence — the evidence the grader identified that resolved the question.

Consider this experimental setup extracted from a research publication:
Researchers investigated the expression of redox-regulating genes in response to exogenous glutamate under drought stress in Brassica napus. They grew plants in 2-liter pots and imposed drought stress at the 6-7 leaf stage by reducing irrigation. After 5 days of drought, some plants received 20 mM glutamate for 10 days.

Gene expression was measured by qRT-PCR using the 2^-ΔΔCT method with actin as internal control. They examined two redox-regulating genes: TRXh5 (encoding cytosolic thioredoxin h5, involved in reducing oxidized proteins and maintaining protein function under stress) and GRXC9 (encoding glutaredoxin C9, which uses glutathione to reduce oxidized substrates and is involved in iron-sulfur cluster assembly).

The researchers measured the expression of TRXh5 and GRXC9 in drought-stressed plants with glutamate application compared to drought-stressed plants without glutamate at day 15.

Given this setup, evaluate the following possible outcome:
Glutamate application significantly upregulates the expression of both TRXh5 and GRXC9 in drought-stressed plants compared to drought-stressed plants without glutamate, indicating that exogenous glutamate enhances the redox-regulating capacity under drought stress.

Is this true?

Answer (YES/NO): YES